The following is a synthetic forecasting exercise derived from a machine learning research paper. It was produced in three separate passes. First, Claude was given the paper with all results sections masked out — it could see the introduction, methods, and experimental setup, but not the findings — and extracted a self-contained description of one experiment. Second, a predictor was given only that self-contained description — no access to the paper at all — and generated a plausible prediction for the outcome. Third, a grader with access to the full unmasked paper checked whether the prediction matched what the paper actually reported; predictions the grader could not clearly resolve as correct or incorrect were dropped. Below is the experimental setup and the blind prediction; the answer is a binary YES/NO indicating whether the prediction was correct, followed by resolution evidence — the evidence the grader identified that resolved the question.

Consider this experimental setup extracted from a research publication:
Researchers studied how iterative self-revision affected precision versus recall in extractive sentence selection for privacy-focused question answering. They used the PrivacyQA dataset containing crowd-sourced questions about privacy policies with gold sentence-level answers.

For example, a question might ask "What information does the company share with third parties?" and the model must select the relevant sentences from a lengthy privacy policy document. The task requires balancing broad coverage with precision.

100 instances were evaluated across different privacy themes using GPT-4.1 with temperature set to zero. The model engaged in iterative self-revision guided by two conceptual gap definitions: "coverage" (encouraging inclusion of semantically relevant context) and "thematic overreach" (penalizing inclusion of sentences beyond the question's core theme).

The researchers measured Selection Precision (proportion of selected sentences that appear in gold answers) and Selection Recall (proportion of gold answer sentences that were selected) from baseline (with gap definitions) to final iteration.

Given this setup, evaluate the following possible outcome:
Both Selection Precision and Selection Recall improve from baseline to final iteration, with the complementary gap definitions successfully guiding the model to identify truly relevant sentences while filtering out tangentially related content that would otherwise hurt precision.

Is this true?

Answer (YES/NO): NO